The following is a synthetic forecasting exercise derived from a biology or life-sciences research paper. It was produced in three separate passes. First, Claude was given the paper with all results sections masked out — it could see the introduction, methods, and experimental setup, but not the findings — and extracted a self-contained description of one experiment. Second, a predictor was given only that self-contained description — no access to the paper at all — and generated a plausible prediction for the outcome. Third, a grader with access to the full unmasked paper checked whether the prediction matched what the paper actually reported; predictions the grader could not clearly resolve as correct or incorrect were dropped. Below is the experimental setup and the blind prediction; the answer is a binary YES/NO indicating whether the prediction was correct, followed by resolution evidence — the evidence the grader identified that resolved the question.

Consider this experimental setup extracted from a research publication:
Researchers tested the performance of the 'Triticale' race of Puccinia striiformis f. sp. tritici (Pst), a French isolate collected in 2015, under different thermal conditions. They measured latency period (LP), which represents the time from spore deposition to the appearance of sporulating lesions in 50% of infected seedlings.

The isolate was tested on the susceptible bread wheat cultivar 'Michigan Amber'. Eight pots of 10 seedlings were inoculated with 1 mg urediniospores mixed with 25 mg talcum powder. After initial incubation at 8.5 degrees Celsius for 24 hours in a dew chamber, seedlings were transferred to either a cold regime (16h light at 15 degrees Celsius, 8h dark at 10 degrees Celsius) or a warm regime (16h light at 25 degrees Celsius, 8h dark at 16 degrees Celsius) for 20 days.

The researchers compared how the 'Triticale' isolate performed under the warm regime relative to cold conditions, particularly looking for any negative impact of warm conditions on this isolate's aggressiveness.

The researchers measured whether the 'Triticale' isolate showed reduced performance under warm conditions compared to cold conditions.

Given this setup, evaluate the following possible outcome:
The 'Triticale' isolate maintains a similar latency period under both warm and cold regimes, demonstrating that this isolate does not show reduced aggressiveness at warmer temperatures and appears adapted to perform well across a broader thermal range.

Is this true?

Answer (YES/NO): YES